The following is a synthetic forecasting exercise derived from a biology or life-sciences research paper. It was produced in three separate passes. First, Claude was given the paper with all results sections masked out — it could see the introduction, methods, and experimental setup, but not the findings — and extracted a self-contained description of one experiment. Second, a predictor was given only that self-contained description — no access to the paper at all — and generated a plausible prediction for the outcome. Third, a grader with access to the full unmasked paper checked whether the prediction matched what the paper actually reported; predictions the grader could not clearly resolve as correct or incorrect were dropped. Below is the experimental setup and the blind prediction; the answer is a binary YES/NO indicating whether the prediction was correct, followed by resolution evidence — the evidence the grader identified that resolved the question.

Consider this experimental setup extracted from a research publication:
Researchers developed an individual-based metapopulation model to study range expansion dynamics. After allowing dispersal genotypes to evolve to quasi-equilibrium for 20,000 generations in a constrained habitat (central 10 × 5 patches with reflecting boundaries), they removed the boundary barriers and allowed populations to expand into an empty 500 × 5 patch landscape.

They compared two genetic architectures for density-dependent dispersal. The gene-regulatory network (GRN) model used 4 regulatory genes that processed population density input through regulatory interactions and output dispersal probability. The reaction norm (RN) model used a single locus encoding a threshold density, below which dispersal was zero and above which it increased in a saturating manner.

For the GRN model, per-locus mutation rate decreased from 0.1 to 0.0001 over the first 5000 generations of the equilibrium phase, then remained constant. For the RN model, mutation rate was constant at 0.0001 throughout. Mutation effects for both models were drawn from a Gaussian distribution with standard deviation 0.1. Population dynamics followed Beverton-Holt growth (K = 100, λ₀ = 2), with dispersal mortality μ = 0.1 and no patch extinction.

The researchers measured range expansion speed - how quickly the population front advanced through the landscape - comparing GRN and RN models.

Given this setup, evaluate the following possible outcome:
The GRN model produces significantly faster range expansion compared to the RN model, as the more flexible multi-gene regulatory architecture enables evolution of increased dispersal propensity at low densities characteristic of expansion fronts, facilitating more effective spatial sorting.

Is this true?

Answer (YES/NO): YES